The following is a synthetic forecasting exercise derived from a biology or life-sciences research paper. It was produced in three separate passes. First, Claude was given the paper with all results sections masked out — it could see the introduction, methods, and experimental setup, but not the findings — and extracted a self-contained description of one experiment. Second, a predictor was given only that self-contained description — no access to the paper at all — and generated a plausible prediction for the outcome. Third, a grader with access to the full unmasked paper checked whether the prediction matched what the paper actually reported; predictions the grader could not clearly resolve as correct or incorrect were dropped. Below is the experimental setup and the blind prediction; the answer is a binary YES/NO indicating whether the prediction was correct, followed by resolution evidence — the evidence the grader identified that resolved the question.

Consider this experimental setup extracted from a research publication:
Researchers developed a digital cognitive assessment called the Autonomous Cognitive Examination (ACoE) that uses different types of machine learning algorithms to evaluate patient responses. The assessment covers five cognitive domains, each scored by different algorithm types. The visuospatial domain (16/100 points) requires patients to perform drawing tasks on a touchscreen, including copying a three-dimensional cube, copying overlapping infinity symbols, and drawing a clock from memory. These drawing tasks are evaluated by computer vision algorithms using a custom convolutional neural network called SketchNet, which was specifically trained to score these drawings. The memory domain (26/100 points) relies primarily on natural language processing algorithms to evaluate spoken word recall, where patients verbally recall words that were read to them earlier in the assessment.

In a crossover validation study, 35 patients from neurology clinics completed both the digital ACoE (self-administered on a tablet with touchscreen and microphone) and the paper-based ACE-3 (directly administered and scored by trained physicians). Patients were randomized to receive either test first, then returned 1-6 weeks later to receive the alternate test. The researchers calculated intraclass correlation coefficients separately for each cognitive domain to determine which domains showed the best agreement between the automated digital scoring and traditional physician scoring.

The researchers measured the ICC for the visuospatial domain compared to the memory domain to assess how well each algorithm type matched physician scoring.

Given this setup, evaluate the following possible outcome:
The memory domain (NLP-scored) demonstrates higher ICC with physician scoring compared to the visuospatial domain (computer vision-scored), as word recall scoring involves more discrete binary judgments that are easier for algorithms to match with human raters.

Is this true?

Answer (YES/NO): YES